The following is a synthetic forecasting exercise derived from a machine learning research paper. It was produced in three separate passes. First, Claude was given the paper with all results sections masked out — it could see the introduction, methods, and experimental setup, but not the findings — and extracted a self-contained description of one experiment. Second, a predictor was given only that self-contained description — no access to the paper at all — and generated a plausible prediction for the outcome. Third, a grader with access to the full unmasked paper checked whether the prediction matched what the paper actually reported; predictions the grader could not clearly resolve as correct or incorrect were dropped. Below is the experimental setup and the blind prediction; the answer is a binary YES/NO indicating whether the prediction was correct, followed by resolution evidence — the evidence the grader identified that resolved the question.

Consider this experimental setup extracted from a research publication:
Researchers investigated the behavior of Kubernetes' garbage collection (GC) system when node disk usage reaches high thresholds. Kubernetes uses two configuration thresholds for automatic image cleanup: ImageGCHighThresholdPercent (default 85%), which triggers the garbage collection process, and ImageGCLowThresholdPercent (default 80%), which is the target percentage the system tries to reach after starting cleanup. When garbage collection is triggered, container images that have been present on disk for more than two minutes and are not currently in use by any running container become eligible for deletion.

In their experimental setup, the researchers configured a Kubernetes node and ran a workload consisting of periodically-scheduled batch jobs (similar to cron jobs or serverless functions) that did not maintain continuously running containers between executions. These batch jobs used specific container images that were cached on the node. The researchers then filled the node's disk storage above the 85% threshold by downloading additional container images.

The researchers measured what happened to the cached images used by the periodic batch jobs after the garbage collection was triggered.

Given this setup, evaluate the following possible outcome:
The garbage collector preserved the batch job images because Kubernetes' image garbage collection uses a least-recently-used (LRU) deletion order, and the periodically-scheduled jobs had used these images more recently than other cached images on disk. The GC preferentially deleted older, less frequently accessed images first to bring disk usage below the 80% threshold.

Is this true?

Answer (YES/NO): NO